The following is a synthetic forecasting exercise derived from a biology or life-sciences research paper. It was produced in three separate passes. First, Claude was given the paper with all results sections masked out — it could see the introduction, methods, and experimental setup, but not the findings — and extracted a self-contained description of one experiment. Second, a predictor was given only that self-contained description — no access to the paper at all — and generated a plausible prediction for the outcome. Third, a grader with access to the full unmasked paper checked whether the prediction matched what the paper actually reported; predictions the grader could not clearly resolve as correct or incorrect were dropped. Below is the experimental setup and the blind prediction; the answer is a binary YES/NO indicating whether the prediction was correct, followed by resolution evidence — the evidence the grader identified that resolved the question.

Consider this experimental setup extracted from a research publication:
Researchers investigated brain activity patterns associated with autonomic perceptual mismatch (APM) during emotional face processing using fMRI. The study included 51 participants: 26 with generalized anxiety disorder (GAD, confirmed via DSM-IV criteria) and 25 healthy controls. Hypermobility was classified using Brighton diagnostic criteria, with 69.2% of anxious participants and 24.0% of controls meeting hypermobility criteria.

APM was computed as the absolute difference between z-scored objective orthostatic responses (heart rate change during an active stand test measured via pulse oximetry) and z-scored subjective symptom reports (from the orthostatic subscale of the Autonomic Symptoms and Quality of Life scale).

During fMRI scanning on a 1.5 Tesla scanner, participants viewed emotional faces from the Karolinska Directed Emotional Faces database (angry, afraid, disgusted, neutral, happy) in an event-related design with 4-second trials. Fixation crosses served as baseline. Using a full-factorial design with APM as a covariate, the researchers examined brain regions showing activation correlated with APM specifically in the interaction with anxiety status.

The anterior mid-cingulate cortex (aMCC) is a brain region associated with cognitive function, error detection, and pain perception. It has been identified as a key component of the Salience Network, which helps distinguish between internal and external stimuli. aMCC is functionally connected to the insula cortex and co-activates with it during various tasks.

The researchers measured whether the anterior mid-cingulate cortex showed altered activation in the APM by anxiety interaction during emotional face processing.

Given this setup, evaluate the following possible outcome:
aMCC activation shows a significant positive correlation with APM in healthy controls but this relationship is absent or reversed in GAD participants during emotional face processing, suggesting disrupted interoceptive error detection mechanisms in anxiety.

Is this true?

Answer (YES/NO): NO